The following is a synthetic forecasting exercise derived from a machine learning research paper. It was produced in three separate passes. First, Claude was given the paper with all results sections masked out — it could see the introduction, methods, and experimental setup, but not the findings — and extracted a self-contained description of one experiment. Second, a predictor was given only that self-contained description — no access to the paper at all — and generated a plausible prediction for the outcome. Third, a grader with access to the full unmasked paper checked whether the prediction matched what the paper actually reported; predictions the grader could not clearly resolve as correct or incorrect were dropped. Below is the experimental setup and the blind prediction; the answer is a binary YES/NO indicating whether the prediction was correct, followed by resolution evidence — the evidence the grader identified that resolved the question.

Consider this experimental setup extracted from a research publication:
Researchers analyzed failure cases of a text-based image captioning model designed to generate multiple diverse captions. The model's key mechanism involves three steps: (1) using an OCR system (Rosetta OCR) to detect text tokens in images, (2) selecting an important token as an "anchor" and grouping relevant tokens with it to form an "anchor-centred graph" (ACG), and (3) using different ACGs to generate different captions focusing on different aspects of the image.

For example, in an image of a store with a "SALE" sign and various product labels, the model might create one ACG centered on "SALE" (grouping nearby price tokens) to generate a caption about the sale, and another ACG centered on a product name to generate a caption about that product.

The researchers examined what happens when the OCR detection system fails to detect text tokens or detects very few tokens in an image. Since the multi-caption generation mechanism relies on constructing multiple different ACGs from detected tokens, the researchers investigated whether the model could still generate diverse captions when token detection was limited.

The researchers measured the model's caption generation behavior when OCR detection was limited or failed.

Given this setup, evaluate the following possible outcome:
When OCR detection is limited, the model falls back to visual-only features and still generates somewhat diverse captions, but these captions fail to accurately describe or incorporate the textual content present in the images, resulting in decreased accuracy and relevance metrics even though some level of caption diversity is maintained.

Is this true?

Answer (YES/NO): NO